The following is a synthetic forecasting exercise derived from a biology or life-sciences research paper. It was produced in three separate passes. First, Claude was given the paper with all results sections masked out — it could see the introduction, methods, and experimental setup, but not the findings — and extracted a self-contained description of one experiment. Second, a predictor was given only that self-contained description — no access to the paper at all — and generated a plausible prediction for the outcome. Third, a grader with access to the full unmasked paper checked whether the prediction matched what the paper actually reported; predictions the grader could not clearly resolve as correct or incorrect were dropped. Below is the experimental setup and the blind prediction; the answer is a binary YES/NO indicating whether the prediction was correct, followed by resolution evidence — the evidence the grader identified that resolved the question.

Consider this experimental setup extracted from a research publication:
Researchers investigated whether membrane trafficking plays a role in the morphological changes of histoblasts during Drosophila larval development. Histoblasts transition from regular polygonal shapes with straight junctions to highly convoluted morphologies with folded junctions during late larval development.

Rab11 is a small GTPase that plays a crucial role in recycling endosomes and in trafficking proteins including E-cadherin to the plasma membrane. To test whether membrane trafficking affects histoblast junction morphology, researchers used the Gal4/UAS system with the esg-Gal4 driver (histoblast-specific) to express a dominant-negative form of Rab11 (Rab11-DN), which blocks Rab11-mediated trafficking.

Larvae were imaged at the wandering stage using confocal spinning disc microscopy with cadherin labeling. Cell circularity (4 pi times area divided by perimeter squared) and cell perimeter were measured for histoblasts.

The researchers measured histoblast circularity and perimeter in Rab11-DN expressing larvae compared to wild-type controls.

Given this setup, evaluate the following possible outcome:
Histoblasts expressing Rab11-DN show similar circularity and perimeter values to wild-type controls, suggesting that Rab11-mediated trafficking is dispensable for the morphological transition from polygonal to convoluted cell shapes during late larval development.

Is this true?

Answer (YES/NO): NO